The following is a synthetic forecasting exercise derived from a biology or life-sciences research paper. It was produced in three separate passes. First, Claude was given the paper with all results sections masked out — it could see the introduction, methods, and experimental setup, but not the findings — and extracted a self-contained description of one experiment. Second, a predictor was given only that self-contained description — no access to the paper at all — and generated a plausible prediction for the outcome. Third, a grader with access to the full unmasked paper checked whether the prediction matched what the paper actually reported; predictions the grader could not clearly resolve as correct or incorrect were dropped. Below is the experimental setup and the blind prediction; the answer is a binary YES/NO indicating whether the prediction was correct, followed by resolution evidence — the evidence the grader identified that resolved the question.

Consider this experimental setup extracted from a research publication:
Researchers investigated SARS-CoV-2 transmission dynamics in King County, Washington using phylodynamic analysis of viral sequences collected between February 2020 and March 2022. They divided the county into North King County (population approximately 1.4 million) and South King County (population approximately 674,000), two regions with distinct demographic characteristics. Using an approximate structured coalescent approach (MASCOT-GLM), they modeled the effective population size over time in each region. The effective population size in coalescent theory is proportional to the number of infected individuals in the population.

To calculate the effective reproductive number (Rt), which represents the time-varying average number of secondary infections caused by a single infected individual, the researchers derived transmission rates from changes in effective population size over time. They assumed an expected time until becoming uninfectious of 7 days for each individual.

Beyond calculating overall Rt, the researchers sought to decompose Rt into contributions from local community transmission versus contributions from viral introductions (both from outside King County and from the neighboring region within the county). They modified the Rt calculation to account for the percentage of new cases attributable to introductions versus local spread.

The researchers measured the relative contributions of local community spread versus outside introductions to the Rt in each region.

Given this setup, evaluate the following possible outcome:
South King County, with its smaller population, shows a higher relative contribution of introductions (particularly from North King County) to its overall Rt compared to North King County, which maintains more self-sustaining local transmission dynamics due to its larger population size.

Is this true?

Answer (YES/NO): NO